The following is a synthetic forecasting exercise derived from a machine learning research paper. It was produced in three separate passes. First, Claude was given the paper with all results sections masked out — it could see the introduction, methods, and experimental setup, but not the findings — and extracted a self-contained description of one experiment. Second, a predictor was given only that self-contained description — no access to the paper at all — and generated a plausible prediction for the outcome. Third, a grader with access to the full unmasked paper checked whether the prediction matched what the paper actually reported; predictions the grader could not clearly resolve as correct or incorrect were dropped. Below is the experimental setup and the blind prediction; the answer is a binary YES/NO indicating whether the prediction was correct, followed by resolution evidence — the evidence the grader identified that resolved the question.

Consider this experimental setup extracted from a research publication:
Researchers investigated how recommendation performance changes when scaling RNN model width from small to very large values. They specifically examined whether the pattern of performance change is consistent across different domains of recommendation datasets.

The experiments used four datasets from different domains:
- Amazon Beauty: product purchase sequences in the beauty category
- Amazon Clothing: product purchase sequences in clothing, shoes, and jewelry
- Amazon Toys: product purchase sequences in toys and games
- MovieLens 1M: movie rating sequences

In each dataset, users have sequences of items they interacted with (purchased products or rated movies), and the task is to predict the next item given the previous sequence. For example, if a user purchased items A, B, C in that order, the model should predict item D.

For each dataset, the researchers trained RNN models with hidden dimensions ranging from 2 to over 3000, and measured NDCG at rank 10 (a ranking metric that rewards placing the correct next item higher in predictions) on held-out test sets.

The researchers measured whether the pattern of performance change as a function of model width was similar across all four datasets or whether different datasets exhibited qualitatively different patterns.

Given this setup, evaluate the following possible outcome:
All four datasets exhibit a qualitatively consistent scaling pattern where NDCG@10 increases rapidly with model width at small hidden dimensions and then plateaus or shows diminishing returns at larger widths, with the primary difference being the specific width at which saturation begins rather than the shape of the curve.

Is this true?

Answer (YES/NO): NO